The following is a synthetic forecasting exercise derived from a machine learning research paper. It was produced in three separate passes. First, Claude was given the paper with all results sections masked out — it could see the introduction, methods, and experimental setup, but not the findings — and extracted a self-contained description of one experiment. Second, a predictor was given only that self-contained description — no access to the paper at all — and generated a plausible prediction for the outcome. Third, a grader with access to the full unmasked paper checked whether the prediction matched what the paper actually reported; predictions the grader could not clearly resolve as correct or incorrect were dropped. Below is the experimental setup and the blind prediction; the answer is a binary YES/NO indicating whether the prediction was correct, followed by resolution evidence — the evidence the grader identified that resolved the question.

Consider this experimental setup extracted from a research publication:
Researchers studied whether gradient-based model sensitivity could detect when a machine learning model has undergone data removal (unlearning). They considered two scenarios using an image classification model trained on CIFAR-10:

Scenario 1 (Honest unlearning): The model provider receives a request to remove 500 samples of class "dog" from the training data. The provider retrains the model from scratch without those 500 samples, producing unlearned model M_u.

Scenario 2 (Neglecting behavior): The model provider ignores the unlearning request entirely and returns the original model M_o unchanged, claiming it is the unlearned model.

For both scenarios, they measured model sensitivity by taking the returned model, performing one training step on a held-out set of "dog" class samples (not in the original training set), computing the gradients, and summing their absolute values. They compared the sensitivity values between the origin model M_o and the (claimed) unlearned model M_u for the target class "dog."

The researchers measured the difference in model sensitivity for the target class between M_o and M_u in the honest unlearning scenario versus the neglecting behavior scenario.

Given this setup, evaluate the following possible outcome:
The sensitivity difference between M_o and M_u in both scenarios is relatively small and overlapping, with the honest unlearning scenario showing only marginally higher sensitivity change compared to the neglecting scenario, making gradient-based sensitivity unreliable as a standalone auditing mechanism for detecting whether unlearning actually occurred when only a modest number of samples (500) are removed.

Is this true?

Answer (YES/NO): NO